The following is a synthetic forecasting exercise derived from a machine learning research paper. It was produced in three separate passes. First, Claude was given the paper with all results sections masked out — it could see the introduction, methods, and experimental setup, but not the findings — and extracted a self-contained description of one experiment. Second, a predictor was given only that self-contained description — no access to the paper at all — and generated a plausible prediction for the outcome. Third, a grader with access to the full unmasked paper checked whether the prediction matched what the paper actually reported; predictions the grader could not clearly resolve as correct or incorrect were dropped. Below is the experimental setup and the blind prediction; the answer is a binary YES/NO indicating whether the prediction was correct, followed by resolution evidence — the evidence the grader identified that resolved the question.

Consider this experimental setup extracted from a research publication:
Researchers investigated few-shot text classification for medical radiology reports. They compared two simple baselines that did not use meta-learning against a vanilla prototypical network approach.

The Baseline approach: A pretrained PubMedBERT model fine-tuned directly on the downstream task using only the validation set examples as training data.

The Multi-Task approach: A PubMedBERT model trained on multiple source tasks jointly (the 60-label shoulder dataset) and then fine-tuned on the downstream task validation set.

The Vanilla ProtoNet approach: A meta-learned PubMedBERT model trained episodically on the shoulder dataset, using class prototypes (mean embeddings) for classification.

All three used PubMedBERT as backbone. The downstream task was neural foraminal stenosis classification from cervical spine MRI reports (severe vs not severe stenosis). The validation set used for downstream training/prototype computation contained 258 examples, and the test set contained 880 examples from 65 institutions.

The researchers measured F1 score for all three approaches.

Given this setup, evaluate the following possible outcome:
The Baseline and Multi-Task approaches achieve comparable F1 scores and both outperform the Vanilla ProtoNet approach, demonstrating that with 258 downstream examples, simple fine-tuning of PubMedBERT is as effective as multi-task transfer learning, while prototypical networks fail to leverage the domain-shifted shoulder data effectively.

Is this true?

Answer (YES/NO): NO